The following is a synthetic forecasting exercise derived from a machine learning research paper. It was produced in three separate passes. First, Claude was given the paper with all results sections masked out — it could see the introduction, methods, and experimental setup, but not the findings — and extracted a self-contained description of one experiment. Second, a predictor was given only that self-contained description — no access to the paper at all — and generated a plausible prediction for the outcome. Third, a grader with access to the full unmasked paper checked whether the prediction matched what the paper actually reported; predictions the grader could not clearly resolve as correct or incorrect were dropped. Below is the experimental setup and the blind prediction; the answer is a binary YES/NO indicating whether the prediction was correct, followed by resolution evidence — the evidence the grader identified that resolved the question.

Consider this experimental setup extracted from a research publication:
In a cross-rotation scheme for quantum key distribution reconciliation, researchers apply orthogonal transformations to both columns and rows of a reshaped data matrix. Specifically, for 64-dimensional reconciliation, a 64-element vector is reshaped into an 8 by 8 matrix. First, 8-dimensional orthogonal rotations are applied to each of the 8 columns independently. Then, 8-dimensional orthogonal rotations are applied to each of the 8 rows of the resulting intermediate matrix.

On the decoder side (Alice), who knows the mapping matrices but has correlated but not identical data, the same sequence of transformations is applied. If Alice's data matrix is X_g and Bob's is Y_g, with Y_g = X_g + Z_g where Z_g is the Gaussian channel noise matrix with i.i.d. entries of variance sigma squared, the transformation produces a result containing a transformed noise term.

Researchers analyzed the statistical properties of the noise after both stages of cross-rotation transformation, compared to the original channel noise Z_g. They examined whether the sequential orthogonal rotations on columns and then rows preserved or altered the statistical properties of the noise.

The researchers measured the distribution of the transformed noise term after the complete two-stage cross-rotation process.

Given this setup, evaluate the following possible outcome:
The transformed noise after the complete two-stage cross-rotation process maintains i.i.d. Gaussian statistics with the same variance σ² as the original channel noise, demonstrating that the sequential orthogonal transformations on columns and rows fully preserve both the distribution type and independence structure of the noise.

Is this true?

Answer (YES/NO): YES